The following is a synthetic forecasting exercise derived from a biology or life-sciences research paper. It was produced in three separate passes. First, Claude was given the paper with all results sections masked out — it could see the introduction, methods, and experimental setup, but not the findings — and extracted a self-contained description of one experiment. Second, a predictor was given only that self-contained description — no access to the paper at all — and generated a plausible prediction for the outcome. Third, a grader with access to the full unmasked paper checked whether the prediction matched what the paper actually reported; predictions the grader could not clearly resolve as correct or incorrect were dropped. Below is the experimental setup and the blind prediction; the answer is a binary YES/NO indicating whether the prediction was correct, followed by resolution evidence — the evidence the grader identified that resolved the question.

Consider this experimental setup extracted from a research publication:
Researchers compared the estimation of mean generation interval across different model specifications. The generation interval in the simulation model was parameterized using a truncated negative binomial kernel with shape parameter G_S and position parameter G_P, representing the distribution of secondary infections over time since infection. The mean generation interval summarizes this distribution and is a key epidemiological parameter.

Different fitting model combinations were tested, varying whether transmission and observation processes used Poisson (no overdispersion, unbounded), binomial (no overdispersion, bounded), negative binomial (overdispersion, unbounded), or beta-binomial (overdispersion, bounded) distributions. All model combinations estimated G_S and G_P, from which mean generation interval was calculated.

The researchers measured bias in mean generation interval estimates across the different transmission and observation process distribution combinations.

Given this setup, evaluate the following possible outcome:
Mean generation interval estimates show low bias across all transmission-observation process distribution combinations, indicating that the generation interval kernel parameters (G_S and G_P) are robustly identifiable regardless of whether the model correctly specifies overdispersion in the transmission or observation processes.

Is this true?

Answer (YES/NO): NO